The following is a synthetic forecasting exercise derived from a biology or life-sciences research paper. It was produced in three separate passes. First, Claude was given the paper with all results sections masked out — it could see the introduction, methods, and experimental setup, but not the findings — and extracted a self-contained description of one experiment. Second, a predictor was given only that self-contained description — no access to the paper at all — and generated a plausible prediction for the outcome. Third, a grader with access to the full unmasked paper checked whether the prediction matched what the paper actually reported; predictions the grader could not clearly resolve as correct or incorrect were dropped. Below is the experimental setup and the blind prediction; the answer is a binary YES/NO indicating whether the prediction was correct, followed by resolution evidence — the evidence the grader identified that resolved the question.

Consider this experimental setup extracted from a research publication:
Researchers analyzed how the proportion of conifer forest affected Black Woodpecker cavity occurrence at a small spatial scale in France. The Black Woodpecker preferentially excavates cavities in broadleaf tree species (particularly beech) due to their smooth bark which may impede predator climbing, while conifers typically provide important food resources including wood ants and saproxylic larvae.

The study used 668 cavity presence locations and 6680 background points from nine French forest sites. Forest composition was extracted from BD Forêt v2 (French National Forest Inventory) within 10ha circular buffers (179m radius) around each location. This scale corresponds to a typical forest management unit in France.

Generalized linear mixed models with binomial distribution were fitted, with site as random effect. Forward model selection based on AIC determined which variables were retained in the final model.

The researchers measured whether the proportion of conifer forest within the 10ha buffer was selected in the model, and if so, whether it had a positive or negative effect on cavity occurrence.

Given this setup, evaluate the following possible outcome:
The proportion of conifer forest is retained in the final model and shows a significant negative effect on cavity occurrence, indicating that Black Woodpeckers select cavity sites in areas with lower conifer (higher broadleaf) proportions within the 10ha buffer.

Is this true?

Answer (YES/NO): YES